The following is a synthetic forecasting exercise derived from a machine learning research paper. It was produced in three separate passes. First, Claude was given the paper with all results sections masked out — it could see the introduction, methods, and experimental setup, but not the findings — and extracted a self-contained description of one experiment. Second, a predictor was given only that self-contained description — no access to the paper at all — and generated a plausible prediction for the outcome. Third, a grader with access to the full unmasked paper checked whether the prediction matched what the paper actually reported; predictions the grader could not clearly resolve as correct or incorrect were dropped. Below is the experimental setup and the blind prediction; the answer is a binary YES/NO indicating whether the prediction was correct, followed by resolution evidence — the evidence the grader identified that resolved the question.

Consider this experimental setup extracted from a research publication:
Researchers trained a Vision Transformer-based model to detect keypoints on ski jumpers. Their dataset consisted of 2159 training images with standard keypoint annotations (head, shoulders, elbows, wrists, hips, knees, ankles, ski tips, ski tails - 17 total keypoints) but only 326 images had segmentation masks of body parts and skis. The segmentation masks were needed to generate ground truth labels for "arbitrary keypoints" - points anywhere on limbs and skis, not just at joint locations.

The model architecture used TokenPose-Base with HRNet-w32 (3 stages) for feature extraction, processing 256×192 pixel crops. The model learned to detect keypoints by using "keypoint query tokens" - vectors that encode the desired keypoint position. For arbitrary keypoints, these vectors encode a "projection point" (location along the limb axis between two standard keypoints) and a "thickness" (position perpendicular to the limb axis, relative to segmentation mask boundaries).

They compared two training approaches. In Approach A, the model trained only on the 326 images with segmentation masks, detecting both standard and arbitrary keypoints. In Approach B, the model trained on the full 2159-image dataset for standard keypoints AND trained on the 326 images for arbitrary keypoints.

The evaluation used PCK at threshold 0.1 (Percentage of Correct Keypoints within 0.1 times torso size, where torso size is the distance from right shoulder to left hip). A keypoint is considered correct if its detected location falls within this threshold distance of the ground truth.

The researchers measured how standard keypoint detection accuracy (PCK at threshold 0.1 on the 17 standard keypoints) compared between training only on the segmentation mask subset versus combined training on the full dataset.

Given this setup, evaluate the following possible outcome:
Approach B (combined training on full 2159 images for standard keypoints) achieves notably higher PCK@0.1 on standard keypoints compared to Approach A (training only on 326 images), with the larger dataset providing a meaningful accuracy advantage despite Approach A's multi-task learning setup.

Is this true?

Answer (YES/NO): YES